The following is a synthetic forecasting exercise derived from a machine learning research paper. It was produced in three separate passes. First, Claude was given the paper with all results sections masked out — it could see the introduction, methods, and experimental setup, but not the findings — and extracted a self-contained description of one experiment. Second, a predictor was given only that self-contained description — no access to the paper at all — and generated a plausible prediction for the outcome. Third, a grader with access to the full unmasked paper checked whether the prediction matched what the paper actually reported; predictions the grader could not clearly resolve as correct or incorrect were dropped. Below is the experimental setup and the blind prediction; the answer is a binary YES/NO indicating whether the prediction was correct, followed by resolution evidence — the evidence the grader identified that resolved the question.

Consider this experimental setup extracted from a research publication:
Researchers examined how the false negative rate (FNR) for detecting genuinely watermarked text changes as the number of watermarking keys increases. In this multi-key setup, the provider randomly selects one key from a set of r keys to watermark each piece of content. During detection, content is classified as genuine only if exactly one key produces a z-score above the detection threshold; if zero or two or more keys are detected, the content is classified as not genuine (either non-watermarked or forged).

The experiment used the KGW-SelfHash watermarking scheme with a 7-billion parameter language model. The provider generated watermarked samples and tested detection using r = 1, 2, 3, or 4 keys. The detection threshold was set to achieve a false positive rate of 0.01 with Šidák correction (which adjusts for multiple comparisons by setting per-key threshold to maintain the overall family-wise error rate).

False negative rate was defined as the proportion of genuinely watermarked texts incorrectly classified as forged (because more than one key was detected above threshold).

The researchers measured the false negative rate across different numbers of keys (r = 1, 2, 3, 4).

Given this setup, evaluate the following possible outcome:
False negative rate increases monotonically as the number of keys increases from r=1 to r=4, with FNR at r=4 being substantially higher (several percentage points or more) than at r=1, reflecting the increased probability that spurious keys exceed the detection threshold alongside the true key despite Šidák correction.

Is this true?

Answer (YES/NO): NO